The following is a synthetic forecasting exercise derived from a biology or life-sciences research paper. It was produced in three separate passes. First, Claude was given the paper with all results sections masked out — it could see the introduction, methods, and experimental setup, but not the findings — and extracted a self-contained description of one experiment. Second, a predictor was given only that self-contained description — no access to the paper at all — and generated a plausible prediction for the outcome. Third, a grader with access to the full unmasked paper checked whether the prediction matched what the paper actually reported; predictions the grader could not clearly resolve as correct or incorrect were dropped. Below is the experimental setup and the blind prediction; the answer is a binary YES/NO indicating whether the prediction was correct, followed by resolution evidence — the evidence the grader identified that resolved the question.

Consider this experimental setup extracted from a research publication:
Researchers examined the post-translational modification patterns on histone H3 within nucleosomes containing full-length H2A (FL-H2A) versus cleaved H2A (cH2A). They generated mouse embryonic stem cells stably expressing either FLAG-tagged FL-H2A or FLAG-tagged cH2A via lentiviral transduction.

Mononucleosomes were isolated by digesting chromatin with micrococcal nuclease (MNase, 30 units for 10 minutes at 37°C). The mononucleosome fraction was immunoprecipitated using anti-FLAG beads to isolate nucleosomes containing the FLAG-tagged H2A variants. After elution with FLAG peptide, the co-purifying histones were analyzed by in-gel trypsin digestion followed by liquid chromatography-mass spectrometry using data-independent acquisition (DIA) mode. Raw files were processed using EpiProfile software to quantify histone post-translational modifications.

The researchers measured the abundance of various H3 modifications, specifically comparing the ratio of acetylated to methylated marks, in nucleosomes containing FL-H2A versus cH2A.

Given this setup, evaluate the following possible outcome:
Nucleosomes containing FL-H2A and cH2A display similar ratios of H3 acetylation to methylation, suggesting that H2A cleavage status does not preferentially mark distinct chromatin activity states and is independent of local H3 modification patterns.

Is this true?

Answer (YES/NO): NO